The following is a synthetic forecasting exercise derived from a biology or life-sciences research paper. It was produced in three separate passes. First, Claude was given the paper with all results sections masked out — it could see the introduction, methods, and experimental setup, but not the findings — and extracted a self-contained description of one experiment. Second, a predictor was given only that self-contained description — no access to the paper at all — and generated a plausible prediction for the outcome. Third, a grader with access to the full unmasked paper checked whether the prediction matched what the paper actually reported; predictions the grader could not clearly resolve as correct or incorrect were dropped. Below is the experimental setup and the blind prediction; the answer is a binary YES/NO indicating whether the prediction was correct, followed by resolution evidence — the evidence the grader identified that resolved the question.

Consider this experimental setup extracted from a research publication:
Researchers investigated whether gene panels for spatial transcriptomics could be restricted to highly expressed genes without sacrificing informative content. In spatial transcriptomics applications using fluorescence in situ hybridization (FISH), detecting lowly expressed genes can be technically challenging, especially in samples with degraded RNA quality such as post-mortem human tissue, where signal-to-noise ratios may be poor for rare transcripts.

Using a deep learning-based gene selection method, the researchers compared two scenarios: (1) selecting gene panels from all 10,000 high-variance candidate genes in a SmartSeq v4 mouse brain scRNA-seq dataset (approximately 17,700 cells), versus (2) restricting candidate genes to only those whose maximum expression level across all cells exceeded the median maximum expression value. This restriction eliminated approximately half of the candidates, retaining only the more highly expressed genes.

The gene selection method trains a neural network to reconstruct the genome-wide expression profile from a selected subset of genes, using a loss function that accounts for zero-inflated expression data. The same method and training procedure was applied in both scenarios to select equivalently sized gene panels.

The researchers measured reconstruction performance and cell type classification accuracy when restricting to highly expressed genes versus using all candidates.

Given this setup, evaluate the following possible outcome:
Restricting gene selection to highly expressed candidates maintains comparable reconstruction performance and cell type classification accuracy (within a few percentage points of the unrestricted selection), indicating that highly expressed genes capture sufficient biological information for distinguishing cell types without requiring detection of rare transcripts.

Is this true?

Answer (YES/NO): YES